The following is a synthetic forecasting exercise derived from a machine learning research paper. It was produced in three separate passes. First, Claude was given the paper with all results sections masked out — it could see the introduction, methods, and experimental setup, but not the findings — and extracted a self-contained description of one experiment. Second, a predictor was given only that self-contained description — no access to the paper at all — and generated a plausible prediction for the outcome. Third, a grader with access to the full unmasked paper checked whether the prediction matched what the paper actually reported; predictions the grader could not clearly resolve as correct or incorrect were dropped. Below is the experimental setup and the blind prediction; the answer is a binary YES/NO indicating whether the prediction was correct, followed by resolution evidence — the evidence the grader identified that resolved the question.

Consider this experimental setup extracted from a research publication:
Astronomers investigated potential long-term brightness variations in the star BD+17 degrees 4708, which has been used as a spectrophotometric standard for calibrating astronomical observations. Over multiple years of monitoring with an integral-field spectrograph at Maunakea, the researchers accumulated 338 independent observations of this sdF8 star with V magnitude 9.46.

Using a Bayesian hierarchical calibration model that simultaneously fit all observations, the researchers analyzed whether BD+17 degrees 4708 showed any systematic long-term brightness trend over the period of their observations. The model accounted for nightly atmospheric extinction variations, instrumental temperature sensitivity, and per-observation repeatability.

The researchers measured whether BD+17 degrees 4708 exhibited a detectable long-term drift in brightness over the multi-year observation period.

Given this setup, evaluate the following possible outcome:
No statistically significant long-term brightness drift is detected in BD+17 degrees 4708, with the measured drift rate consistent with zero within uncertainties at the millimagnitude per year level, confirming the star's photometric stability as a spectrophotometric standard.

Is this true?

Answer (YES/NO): NO